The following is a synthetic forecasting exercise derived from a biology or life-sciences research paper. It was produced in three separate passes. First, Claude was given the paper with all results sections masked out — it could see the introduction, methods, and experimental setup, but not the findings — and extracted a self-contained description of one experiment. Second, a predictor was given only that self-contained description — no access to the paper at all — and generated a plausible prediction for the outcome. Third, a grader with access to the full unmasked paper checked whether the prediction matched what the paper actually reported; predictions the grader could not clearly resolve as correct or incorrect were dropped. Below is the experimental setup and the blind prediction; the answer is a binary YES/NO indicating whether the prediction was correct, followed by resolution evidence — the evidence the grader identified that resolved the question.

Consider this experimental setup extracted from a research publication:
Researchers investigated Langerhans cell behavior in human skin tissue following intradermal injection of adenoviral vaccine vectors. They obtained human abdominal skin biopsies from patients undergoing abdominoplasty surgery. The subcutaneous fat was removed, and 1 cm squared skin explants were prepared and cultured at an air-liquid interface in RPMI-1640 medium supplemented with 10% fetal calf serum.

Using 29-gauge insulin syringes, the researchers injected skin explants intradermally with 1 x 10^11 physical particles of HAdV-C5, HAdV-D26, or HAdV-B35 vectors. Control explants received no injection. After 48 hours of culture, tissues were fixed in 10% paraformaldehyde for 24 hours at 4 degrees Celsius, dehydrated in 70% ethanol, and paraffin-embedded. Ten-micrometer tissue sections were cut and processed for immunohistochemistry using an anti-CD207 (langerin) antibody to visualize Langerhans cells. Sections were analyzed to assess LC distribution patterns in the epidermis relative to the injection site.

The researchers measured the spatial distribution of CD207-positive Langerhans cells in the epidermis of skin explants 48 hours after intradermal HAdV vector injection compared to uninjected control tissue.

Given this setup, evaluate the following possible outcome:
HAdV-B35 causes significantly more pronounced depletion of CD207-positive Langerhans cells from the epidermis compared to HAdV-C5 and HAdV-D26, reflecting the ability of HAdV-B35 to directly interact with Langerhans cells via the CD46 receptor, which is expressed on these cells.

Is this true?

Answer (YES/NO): NO